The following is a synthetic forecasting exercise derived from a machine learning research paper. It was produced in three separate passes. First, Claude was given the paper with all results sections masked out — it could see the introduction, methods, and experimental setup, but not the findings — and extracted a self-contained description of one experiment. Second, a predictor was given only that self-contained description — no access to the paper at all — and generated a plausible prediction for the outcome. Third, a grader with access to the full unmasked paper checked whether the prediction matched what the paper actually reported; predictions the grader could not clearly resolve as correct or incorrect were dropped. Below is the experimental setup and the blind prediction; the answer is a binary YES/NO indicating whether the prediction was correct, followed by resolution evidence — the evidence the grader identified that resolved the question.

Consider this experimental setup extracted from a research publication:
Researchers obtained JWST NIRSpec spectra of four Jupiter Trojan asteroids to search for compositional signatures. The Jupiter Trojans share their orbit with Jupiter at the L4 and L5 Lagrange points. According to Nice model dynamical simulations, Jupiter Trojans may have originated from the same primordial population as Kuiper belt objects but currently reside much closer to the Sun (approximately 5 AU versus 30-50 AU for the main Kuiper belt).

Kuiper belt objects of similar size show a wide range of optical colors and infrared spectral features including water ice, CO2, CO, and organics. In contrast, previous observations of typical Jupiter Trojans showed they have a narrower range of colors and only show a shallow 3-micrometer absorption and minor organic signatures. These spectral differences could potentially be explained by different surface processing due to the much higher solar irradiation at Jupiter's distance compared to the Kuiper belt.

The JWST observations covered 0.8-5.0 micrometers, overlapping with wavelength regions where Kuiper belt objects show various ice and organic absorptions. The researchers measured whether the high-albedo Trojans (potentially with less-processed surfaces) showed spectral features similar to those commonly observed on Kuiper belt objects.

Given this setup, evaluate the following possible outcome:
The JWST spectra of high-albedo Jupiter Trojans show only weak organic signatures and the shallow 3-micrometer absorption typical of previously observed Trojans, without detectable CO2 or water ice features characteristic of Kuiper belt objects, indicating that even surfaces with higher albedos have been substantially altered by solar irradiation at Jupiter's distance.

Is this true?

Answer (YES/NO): NO